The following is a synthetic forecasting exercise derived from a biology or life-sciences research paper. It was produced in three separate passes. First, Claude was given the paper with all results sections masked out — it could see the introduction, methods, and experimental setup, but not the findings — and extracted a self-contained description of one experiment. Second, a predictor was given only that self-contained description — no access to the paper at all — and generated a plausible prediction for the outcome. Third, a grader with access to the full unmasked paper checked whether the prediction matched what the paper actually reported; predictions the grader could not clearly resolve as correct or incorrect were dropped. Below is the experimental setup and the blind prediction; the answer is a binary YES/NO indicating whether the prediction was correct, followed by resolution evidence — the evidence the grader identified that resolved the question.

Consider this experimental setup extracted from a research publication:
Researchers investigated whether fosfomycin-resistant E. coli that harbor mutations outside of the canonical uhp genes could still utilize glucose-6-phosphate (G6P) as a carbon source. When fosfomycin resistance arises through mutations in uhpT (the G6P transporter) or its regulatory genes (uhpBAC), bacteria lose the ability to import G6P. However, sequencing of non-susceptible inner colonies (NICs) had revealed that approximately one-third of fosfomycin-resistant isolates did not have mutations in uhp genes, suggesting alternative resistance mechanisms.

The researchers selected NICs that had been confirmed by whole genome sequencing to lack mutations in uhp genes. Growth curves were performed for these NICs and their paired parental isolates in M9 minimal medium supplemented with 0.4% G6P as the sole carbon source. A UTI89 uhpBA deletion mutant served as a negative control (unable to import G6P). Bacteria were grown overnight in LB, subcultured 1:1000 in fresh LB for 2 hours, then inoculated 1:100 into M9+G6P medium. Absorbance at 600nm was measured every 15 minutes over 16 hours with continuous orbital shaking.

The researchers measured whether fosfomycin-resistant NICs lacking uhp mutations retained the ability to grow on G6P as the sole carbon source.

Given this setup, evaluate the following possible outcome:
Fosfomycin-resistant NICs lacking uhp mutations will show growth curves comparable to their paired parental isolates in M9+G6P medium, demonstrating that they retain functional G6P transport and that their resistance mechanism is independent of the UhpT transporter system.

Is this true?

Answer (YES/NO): YES